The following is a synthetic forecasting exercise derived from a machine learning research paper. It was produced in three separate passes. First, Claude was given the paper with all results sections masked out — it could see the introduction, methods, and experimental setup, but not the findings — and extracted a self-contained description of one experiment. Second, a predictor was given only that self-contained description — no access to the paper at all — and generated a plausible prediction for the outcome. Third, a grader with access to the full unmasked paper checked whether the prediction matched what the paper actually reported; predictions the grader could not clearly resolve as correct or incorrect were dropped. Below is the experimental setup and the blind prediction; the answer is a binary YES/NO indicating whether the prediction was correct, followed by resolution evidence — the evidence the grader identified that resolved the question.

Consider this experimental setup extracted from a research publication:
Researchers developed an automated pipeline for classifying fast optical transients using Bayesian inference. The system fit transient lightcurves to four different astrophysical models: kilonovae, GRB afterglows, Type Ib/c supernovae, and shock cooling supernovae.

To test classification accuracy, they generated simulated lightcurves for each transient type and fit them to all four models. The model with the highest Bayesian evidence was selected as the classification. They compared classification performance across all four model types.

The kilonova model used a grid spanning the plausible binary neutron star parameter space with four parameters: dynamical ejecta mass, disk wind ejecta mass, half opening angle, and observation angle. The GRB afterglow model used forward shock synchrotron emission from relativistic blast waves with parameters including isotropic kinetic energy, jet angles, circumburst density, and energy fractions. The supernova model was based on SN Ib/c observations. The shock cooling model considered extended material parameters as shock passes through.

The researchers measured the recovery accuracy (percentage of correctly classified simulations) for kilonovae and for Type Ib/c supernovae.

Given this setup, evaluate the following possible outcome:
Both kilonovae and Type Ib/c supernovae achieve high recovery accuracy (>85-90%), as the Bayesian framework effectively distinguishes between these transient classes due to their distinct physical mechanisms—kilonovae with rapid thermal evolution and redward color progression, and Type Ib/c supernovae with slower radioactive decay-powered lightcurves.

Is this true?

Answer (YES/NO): YES